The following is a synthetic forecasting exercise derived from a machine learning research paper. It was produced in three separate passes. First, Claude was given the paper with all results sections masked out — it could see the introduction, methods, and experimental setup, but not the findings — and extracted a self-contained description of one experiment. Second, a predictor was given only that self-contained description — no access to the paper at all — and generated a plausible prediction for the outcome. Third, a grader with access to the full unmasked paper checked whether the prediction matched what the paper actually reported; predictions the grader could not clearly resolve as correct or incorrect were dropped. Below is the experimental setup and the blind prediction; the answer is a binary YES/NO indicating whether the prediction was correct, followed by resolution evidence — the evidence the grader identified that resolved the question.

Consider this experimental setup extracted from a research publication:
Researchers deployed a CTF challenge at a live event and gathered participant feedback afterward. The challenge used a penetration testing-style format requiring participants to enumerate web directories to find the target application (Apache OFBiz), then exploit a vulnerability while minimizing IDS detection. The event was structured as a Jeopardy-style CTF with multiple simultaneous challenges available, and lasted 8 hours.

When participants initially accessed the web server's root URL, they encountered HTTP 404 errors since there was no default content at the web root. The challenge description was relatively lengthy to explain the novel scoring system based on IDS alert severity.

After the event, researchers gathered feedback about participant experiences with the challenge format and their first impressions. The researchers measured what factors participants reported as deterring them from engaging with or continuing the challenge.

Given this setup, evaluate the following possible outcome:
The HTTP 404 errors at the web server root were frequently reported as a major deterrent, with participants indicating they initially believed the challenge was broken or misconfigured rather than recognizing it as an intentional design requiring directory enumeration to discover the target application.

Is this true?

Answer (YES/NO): YES